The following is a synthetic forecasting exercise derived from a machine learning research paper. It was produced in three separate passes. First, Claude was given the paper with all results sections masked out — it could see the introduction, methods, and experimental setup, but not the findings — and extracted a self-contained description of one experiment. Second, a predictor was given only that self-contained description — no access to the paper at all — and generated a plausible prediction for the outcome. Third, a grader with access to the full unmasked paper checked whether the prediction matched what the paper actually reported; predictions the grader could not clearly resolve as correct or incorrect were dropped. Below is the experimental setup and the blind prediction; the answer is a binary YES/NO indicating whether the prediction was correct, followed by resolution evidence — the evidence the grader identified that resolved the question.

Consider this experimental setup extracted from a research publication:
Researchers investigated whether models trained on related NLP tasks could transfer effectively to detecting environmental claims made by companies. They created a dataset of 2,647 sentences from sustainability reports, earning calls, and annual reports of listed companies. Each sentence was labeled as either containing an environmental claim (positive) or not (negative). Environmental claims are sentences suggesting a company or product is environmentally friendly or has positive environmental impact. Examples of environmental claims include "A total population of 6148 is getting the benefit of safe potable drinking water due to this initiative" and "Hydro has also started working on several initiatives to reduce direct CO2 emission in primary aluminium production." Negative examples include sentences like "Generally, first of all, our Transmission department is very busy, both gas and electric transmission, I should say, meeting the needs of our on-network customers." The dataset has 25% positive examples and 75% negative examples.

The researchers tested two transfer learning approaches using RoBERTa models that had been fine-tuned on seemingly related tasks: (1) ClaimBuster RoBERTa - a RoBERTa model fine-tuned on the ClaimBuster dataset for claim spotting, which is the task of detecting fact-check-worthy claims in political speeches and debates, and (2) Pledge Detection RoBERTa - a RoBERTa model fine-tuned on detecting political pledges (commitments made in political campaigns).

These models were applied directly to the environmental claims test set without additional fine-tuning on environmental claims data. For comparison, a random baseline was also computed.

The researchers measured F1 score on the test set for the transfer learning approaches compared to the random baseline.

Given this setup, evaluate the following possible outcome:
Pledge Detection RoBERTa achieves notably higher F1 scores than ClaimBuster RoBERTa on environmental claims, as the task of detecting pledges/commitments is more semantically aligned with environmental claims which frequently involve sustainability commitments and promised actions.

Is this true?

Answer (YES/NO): NO